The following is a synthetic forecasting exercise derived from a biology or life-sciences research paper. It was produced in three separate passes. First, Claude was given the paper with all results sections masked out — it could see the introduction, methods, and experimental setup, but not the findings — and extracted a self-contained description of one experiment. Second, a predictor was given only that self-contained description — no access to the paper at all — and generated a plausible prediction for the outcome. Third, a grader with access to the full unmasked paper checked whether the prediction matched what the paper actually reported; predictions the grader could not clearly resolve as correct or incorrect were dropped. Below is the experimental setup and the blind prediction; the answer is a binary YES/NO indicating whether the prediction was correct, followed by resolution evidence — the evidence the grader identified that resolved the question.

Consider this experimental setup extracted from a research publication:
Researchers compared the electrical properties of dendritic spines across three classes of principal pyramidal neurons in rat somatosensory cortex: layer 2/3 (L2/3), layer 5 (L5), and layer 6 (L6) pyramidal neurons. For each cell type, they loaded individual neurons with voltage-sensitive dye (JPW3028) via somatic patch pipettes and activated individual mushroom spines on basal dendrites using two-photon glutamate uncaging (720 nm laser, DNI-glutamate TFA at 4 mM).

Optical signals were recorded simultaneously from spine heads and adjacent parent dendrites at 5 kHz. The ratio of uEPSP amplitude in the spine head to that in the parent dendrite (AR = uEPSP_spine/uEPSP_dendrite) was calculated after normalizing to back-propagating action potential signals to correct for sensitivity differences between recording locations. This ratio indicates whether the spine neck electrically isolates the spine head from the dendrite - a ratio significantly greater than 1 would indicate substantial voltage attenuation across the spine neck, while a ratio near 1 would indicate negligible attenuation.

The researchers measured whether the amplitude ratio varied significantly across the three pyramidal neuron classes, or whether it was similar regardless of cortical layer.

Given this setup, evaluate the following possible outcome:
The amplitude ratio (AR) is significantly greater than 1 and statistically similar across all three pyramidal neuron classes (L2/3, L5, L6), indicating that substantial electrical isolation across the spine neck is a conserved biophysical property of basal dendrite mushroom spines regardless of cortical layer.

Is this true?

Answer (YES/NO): NO